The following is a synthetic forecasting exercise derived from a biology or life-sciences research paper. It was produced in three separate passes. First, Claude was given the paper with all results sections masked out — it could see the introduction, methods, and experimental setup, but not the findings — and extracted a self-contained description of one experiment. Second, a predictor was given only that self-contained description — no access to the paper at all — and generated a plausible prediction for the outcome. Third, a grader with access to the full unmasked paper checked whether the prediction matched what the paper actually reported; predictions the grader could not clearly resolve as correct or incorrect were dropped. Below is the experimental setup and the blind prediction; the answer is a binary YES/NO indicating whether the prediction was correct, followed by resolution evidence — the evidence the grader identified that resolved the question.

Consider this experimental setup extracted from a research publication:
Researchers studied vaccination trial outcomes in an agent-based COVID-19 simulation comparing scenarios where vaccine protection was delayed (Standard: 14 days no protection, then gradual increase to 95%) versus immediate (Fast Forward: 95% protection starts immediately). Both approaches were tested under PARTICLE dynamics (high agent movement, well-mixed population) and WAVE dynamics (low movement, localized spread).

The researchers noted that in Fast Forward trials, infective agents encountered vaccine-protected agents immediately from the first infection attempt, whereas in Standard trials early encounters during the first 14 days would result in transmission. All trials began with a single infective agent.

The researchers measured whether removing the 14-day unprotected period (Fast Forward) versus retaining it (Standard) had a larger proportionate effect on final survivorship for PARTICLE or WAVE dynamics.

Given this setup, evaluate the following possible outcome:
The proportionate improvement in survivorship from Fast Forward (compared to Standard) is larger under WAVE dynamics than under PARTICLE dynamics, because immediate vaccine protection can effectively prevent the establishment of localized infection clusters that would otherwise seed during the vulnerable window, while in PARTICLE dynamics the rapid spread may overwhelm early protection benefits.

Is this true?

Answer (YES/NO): NO